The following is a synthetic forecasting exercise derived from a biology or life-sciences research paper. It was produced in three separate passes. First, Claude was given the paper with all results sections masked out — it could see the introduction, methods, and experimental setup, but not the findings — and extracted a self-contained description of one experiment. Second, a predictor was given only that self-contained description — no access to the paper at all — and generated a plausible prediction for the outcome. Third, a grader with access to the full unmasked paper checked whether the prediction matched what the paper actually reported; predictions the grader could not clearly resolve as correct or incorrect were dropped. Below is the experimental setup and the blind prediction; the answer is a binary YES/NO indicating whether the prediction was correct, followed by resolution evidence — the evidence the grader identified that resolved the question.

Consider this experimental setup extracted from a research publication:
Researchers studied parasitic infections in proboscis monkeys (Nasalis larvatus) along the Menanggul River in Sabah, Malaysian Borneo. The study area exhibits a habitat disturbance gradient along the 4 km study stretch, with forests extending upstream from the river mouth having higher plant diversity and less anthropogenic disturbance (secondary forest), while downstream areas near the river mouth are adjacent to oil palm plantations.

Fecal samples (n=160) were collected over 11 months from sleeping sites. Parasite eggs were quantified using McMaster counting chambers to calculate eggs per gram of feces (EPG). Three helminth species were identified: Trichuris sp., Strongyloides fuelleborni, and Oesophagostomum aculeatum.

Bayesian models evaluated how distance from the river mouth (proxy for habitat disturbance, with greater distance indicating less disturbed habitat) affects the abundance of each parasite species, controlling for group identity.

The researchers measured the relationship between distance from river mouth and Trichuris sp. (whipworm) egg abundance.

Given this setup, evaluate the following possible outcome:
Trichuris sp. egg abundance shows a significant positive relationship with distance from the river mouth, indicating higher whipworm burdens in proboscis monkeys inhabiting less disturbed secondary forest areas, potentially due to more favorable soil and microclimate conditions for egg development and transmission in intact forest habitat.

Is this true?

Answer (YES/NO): NO